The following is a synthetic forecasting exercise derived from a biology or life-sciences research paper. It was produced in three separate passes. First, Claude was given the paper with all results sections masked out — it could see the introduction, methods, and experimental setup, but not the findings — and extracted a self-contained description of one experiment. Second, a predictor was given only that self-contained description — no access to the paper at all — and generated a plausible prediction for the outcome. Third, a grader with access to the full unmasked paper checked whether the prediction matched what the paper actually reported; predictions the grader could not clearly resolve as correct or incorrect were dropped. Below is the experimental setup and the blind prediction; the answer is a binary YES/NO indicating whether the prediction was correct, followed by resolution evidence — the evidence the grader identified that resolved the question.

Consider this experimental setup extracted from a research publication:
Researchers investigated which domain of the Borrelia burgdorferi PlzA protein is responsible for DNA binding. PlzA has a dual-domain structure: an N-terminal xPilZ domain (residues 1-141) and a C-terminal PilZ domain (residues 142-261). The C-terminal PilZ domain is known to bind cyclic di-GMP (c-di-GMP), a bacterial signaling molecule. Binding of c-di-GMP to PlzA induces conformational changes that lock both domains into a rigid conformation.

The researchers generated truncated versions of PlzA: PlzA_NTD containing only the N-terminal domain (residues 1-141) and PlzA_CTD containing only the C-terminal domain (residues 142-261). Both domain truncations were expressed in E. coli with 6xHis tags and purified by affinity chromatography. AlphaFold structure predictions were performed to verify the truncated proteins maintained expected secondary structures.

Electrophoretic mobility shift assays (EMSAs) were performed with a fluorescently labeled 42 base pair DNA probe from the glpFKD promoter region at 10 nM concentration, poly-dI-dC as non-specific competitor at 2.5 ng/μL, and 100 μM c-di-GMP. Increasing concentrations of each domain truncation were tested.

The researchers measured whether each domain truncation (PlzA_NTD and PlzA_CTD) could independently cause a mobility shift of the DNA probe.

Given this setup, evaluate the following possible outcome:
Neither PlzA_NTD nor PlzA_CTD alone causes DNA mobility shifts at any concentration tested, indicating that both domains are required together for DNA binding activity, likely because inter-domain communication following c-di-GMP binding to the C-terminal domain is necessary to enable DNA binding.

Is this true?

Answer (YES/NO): NO